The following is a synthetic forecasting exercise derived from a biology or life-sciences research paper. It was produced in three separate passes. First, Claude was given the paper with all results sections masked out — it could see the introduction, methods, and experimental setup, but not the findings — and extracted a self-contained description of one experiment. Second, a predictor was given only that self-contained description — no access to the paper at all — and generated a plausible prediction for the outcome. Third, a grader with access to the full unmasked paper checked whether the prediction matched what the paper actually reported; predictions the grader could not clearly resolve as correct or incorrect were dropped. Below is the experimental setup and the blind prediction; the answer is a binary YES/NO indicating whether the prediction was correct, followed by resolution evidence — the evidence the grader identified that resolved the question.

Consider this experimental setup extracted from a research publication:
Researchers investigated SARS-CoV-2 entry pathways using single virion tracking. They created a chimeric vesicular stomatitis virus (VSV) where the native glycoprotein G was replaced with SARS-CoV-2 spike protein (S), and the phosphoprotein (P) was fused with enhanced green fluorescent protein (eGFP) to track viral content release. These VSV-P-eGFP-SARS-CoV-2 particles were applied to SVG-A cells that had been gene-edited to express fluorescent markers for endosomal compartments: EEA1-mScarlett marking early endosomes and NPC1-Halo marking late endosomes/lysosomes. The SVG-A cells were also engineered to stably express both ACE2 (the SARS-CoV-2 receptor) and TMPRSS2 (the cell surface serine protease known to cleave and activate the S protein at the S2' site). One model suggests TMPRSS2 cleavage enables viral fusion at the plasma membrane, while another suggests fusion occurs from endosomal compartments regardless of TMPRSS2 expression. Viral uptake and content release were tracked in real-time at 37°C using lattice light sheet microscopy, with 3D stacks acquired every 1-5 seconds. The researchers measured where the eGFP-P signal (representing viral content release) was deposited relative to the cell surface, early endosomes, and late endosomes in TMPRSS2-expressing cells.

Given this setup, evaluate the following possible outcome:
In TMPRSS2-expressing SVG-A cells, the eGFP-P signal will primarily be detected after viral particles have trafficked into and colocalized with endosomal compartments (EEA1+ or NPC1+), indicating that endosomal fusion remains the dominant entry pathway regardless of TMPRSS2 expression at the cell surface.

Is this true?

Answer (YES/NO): YES